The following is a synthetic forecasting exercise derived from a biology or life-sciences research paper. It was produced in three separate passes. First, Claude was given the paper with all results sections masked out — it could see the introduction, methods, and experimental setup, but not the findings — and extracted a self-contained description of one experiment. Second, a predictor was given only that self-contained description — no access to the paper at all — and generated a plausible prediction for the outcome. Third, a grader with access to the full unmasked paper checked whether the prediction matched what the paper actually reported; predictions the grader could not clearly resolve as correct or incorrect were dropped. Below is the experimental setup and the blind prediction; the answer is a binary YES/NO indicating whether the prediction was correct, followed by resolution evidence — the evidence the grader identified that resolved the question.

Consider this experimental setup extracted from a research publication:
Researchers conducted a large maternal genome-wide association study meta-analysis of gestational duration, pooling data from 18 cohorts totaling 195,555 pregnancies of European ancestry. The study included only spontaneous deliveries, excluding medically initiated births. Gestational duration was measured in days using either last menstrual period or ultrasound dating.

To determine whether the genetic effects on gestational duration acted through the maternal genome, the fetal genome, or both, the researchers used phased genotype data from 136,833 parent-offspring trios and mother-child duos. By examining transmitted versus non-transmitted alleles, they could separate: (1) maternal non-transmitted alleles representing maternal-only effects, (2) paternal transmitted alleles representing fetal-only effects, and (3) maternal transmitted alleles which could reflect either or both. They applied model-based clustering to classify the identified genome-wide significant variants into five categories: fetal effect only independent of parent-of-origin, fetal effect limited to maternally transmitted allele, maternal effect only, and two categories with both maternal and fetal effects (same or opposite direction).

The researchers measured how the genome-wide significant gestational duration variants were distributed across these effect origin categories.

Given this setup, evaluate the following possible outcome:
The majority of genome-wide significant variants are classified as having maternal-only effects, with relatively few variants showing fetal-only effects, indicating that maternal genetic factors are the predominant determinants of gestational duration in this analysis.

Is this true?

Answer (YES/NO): YES